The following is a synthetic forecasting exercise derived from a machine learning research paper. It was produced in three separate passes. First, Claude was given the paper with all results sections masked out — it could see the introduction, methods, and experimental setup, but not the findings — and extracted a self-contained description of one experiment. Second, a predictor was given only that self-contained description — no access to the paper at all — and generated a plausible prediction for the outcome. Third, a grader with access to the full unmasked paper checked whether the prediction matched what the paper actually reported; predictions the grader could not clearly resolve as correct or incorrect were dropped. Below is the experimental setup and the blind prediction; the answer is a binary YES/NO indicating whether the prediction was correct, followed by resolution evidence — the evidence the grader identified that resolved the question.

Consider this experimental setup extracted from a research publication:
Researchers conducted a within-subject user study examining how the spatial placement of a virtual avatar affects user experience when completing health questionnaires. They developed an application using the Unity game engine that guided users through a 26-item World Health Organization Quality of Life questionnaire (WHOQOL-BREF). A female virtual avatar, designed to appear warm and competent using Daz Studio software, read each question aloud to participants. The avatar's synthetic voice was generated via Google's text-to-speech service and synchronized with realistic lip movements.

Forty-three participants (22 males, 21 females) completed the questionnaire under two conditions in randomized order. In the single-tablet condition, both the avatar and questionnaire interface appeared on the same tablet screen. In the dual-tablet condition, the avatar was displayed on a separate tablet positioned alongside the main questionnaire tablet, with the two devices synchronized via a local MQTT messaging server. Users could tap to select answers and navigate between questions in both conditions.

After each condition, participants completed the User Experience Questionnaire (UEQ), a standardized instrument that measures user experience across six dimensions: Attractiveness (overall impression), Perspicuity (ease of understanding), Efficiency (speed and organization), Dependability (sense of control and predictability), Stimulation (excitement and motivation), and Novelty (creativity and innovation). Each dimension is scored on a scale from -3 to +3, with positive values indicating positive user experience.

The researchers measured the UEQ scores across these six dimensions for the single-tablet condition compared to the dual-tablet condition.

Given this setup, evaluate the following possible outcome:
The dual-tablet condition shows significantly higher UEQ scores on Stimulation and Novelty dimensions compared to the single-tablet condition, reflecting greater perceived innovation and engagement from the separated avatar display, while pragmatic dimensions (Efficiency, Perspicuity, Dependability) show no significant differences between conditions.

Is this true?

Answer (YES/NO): NO